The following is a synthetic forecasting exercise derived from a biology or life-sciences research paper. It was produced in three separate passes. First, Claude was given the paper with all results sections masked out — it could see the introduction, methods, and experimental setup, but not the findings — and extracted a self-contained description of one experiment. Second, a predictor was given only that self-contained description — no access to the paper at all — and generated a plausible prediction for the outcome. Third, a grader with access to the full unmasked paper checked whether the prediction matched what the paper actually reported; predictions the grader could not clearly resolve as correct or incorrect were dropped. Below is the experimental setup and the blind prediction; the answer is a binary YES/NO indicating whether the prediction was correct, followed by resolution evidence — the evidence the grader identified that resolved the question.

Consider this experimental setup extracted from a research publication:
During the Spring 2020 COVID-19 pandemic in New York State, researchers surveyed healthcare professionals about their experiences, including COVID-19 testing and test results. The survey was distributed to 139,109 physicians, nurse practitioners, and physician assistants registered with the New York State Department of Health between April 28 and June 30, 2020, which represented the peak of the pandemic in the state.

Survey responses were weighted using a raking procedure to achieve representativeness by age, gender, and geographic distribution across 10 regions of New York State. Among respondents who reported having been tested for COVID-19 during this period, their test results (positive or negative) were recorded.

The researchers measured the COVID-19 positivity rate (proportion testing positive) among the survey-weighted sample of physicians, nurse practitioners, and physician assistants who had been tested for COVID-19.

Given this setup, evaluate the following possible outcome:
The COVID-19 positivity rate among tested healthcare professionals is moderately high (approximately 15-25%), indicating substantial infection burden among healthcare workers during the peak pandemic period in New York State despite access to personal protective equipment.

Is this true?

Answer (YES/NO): NO